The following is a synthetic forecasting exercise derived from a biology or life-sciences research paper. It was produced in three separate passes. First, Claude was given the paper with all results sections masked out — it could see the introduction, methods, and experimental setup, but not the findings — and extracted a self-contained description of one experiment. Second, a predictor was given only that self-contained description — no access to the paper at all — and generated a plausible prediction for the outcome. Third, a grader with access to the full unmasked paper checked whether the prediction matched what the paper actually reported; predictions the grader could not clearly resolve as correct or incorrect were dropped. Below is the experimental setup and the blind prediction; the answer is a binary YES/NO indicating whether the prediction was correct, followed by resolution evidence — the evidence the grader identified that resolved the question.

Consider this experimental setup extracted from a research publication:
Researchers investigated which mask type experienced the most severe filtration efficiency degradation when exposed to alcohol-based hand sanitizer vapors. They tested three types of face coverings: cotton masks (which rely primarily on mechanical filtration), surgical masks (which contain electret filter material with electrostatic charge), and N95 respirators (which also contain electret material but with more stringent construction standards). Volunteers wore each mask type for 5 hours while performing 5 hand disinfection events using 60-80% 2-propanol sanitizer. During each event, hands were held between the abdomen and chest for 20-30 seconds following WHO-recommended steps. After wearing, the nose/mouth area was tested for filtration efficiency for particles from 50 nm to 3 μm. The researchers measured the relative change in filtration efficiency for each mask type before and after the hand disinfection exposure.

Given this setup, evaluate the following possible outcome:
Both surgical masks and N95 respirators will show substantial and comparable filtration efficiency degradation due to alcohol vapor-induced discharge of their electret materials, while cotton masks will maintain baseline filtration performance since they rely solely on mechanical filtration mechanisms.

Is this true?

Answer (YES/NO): NO